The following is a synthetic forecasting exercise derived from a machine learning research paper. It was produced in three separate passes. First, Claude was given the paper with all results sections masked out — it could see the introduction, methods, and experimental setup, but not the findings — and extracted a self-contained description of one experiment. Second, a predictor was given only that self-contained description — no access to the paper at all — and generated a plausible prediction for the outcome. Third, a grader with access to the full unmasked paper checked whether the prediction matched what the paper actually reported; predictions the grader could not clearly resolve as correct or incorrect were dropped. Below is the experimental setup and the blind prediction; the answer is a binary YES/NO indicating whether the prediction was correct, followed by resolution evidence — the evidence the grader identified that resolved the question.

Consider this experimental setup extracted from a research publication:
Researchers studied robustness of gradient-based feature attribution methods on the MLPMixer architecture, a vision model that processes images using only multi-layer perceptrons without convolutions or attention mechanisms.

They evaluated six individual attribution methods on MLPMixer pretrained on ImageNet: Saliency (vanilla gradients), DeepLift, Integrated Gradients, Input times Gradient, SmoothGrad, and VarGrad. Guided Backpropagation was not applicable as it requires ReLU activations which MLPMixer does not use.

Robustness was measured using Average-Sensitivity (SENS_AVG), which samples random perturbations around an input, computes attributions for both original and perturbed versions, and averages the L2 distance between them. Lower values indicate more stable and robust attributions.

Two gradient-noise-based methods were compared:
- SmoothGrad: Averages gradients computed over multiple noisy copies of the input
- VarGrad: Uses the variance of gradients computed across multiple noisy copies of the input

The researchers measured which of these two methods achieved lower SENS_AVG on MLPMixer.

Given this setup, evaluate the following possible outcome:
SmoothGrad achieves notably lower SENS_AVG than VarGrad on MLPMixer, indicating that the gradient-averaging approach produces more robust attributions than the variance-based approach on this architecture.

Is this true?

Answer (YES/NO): NO